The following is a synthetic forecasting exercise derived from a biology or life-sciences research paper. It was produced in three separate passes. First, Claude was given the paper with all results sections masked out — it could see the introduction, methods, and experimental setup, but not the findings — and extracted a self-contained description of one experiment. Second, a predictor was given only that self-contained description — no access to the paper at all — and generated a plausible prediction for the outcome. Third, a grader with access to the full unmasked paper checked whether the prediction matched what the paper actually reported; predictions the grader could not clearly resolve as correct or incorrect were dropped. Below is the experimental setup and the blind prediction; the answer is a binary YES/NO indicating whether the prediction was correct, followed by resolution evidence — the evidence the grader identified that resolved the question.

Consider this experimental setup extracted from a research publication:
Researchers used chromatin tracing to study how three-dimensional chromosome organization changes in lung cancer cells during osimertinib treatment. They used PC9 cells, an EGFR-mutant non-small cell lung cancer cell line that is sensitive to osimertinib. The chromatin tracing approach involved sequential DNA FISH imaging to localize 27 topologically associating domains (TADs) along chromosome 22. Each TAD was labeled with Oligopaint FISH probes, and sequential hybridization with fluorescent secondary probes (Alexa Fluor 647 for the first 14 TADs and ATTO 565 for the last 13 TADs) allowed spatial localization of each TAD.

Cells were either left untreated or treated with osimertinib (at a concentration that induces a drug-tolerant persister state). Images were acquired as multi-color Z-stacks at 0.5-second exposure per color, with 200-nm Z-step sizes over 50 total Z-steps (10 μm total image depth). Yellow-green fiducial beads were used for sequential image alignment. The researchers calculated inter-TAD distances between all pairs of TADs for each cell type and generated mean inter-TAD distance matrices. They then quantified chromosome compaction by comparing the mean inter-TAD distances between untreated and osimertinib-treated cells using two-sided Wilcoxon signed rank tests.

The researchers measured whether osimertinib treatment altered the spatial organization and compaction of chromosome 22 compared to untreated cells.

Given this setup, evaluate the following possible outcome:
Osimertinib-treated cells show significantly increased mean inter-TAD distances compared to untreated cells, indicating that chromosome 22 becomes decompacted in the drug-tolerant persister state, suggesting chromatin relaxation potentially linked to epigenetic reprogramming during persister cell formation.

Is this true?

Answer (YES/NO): NO